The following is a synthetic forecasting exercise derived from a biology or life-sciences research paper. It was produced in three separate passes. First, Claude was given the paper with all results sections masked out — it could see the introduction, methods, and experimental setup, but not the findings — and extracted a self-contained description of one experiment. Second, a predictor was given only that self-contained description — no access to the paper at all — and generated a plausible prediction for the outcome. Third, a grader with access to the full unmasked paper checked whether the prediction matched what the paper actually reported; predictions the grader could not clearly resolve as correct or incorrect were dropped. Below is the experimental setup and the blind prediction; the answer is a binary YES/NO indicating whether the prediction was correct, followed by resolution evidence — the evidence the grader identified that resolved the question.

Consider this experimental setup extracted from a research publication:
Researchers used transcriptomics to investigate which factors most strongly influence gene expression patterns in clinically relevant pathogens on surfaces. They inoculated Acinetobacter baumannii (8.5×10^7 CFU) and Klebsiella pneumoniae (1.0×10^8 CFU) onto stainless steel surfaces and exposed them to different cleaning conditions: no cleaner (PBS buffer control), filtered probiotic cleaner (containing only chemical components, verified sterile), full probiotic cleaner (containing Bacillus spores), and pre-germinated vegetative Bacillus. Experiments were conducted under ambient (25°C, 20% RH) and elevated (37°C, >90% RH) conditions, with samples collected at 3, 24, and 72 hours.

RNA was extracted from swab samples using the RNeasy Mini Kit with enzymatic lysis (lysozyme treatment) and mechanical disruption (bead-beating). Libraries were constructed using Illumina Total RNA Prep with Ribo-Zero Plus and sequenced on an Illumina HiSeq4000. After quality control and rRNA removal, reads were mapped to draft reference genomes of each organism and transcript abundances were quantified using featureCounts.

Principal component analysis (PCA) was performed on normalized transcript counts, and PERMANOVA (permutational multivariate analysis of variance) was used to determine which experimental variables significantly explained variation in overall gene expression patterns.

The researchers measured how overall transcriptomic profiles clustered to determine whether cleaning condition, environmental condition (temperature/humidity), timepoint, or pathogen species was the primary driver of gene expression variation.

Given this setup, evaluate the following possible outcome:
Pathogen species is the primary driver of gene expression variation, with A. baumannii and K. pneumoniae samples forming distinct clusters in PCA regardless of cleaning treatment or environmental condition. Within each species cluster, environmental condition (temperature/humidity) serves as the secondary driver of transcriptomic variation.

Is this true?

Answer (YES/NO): NO